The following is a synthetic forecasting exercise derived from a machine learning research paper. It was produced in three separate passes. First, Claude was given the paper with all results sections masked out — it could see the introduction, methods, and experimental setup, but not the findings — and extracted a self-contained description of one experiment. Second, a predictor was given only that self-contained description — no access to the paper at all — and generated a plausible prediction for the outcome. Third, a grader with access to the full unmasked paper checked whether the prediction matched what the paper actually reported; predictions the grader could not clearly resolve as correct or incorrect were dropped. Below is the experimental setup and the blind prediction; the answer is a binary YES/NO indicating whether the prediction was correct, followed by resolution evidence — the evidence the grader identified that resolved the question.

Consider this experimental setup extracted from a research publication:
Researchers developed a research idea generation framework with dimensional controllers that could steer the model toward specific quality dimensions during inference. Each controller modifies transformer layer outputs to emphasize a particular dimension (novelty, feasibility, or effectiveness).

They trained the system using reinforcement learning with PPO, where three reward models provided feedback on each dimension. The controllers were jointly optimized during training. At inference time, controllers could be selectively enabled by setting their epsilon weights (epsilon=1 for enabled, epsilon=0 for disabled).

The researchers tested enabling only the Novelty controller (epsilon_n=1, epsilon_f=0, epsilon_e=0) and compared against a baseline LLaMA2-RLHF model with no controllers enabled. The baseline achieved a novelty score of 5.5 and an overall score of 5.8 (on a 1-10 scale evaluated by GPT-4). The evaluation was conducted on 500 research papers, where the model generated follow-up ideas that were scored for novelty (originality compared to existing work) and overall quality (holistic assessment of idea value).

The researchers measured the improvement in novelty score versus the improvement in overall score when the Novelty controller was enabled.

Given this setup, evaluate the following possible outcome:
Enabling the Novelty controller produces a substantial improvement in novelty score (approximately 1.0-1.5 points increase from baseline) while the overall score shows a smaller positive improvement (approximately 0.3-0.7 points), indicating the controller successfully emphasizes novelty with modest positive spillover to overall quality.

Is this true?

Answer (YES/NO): NO